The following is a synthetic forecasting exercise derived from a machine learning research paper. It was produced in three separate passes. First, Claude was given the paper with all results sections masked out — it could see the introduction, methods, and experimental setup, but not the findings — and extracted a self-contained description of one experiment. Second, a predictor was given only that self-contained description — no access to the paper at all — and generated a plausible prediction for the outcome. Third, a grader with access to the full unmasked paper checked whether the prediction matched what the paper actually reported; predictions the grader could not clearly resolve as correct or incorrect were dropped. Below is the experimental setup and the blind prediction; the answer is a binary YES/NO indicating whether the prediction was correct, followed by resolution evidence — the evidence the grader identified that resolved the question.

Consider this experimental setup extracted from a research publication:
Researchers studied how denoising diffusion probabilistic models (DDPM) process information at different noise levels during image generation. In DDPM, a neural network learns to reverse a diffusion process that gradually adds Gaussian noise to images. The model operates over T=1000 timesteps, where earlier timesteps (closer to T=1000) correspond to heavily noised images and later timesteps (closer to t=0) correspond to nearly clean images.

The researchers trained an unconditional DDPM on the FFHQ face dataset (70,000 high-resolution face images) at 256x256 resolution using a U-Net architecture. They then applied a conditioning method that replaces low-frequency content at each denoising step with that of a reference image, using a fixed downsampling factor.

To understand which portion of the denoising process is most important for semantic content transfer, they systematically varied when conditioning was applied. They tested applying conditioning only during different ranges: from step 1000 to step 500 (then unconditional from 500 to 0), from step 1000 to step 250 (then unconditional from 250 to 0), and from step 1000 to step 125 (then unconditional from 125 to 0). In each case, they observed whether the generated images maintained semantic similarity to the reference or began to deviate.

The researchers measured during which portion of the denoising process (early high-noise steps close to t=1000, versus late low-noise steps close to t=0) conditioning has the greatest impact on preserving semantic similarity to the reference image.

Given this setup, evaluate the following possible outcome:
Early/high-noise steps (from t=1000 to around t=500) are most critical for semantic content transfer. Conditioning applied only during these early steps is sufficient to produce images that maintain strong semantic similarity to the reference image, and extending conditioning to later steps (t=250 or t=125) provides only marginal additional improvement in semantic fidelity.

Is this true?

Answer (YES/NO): NO